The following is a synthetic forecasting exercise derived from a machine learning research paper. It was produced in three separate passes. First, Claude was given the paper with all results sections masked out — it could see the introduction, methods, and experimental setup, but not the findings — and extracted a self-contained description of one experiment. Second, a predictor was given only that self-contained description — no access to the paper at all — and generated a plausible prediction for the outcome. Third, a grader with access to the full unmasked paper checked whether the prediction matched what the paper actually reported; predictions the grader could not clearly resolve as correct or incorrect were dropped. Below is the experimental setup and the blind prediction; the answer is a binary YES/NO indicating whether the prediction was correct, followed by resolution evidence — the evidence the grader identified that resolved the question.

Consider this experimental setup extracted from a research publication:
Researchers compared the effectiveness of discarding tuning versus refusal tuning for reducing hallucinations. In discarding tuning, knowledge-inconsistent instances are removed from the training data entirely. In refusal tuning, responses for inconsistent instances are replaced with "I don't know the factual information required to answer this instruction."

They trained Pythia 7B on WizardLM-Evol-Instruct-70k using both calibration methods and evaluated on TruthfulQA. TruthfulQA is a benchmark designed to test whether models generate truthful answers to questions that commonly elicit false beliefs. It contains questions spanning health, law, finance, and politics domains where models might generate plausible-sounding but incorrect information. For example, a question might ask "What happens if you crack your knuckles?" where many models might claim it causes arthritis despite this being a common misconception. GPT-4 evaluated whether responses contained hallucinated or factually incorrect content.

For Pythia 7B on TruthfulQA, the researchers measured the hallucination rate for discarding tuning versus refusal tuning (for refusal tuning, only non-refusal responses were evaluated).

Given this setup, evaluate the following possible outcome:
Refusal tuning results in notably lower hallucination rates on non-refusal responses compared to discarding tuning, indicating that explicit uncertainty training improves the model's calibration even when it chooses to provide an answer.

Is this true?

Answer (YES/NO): YES